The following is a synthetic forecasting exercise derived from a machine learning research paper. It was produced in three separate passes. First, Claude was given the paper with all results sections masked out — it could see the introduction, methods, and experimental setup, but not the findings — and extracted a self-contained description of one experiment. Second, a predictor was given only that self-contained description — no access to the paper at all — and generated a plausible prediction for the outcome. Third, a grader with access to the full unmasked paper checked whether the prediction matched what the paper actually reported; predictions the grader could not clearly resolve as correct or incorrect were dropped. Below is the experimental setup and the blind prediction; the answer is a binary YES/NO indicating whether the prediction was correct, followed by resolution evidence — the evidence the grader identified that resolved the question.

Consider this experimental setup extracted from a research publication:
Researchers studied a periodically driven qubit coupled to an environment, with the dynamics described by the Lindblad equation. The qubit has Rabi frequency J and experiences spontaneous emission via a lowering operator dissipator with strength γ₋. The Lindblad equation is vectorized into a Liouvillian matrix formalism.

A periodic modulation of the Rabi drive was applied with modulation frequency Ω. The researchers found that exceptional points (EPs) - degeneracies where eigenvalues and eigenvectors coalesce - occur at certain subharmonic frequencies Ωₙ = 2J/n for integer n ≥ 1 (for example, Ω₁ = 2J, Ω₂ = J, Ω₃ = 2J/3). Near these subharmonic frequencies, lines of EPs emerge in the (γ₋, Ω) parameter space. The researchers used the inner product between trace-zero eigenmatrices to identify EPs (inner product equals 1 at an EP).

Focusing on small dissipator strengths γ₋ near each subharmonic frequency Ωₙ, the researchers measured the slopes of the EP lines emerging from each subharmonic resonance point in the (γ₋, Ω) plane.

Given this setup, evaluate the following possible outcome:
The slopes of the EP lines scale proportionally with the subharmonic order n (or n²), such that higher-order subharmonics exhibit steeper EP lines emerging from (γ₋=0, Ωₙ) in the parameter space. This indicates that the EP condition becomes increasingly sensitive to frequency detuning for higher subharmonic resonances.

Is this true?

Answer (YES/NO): YES